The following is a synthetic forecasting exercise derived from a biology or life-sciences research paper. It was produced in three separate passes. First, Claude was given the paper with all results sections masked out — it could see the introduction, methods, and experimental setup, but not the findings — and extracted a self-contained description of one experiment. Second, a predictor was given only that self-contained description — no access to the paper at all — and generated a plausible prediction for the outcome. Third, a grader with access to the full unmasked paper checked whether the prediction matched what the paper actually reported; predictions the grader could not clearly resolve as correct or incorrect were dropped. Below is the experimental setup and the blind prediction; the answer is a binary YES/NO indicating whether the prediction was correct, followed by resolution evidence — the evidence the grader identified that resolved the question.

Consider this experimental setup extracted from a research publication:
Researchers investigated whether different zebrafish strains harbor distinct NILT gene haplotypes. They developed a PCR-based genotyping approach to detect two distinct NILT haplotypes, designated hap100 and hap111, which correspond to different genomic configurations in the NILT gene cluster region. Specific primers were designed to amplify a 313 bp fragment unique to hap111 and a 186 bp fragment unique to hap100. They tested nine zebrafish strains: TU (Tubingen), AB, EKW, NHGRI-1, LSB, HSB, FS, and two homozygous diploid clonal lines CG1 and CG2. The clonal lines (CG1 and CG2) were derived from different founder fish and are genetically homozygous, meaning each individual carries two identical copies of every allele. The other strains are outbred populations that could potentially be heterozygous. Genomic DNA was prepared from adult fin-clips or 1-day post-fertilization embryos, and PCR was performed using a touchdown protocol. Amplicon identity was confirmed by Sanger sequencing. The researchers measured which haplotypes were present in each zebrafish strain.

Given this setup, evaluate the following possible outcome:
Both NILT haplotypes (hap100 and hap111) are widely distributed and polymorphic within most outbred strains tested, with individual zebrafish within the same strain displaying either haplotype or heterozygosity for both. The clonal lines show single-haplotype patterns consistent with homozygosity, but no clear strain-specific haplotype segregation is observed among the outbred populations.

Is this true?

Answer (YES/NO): NO